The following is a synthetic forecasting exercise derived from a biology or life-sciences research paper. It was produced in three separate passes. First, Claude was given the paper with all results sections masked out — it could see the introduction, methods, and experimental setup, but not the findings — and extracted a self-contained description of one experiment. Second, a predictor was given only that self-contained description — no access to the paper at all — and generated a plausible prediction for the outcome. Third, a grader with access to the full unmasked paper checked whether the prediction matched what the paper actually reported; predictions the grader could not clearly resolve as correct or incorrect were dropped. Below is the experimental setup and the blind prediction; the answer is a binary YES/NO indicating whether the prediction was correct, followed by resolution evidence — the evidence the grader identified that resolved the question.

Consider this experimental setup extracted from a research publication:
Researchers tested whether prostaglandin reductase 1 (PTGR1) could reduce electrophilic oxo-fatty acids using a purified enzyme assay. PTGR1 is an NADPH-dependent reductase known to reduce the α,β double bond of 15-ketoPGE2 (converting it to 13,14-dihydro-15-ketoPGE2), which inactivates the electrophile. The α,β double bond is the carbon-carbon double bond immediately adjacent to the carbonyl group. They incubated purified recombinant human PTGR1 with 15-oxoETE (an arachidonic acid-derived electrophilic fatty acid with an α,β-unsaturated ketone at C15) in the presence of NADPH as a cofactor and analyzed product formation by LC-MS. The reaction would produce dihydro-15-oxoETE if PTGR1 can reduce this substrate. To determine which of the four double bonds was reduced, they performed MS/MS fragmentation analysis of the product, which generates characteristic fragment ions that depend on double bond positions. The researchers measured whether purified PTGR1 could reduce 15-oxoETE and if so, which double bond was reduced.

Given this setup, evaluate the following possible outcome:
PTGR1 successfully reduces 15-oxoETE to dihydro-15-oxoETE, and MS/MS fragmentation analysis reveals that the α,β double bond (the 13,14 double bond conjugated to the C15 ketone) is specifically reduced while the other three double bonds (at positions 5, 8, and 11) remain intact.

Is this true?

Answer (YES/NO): NO